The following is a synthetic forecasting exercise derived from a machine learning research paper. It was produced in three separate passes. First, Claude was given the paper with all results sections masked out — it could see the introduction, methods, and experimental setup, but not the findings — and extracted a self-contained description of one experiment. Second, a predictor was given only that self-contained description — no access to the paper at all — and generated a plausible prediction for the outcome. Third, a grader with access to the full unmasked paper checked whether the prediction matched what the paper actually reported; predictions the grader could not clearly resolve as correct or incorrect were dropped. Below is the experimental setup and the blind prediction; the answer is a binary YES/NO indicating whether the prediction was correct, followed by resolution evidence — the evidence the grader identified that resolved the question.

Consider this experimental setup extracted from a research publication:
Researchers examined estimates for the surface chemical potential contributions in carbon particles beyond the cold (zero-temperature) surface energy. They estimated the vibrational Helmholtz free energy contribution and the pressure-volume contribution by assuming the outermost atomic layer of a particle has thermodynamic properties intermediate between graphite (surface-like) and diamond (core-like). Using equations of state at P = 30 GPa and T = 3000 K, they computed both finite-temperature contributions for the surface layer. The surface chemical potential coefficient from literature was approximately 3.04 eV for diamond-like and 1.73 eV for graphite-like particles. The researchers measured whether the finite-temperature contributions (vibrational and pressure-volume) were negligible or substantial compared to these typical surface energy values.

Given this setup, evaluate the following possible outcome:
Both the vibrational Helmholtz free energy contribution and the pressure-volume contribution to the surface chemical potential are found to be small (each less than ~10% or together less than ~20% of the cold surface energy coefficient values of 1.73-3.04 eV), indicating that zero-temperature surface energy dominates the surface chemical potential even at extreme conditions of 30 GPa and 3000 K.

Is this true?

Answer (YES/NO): NO